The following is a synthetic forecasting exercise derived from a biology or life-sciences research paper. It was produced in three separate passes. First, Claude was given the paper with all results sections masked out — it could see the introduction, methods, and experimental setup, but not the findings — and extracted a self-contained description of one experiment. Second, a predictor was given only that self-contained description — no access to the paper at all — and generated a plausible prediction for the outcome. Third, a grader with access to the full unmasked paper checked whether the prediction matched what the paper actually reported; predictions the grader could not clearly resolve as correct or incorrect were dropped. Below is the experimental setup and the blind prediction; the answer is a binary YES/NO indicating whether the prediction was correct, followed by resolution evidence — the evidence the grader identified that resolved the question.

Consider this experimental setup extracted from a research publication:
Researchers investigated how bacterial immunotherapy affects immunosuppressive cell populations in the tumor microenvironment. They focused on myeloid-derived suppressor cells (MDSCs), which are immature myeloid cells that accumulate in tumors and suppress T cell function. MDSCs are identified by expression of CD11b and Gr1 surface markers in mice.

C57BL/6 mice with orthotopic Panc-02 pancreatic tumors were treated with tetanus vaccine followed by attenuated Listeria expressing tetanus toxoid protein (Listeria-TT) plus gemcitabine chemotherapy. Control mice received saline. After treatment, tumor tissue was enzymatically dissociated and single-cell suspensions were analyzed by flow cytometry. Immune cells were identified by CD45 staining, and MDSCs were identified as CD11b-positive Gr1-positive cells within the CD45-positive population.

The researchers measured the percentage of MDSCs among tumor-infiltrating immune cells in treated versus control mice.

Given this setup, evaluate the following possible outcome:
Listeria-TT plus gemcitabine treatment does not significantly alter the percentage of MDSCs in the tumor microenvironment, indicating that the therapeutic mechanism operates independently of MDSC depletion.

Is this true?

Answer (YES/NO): NO